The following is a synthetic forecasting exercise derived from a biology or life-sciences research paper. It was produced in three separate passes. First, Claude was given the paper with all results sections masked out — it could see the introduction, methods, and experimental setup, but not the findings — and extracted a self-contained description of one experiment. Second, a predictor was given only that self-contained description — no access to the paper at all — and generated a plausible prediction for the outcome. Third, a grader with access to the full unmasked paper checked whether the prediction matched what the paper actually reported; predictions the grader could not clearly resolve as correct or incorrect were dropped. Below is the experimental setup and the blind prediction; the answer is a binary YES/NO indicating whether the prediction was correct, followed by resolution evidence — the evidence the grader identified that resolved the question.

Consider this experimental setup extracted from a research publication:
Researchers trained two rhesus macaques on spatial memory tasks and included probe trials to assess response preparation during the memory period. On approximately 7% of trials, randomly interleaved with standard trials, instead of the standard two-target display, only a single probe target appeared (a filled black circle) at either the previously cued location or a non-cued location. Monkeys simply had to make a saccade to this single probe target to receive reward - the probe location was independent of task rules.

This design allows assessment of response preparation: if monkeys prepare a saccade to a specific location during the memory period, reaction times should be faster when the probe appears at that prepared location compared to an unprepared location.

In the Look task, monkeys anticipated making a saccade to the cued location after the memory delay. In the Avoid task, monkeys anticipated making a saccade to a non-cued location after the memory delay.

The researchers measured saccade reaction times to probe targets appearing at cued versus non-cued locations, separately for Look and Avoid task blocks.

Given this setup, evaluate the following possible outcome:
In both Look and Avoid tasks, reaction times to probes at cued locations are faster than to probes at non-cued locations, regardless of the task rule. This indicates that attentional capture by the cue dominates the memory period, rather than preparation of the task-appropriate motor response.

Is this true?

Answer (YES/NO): NO